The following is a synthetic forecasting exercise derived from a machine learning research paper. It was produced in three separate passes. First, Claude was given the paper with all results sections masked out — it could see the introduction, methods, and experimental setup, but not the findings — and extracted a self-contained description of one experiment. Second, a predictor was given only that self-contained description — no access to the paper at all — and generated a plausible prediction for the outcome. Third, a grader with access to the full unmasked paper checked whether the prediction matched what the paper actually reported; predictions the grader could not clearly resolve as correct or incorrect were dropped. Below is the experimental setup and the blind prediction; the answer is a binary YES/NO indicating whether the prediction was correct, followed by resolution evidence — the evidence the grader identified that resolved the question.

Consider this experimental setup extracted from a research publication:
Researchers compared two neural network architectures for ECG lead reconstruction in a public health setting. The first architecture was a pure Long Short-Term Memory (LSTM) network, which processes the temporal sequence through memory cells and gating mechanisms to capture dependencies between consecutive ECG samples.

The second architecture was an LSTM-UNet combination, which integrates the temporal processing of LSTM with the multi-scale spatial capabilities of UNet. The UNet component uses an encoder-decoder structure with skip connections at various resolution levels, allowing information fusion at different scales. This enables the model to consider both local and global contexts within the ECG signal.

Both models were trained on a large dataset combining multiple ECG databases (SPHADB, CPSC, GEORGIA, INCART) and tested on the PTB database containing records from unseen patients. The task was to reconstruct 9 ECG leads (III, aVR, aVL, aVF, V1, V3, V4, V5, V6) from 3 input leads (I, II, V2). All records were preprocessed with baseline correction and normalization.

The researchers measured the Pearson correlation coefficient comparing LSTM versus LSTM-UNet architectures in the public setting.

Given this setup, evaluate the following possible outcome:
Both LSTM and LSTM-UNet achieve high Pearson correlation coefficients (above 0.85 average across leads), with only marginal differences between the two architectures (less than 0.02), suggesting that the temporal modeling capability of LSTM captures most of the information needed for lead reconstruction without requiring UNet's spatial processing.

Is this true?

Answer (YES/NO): NO